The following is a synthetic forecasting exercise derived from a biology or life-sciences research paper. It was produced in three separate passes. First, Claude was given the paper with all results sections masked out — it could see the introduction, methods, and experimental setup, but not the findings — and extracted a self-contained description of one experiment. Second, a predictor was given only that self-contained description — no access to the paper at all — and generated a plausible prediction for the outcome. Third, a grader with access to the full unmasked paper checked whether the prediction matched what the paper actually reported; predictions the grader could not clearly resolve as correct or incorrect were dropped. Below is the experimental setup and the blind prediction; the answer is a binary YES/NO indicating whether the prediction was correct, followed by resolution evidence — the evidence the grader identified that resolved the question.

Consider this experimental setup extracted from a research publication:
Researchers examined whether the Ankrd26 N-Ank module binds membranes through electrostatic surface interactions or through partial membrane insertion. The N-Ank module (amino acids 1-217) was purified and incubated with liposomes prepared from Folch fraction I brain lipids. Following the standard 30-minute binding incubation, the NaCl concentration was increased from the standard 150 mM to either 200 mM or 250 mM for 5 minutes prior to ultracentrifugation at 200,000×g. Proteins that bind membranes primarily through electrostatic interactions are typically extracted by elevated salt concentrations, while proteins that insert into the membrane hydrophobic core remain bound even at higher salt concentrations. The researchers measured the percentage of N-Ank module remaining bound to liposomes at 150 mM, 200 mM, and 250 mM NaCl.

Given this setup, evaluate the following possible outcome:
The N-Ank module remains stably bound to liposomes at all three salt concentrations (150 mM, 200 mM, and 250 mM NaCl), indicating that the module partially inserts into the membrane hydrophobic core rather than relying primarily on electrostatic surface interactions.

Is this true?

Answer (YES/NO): YES